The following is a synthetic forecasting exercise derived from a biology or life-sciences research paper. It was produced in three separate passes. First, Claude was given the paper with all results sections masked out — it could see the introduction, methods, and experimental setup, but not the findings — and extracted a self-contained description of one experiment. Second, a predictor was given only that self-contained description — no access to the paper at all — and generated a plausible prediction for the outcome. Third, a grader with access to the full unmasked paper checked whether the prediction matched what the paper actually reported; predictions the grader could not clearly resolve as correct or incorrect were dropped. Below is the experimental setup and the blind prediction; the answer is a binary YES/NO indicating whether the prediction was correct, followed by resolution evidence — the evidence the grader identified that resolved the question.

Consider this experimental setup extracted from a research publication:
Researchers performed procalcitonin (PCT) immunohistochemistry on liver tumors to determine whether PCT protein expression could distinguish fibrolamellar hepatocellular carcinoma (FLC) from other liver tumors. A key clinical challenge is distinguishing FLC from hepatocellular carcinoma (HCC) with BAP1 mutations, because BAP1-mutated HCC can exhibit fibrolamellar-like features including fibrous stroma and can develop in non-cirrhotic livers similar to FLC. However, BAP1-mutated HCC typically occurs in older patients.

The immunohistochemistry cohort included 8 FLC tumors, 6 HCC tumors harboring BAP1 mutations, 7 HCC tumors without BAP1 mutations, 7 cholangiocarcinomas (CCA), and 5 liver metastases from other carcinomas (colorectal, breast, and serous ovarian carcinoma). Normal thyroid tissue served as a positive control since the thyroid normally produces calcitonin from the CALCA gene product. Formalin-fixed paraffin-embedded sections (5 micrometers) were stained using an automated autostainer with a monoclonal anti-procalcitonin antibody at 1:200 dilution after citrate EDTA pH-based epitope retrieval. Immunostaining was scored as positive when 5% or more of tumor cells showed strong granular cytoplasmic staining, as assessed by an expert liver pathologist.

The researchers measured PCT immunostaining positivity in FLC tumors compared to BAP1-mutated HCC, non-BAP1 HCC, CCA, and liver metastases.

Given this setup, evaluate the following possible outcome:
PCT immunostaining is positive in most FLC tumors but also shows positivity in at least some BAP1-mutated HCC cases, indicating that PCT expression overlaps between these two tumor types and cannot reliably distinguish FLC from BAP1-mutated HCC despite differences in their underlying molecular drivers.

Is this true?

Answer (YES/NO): NO